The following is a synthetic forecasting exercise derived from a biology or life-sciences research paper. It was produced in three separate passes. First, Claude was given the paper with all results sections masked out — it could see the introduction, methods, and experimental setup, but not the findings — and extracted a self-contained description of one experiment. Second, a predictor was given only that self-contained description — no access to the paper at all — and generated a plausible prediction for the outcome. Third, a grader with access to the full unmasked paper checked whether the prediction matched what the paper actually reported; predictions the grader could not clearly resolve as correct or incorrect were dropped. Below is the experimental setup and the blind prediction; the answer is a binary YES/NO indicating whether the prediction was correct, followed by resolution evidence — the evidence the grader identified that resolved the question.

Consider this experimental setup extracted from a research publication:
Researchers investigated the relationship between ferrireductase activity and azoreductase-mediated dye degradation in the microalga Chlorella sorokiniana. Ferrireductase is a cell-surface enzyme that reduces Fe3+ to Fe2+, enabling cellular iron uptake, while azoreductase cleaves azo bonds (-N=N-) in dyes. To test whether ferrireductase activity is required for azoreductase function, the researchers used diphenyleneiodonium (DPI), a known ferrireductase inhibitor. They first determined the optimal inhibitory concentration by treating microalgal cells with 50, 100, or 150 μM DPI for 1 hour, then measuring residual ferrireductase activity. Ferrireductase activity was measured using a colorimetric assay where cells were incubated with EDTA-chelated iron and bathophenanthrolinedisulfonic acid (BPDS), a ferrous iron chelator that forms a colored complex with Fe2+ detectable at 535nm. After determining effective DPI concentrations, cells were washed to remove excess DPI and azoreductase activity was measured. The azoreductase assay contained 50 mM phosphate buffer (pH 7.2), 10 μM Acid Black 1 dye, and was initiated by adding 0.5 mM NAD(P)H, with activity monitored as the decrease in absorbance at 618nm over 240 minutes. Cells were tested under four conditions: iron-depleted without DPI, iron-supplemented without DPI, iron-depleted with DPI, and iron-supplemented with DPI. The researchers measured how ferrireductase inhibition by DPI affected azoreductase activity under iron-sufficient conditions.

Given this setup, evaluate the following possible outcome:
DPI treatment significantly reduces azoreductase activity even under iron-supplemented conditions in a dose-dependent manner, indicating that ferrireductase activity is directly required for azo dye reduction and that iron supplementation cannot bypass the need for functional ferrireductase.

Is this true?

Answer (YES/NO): NO